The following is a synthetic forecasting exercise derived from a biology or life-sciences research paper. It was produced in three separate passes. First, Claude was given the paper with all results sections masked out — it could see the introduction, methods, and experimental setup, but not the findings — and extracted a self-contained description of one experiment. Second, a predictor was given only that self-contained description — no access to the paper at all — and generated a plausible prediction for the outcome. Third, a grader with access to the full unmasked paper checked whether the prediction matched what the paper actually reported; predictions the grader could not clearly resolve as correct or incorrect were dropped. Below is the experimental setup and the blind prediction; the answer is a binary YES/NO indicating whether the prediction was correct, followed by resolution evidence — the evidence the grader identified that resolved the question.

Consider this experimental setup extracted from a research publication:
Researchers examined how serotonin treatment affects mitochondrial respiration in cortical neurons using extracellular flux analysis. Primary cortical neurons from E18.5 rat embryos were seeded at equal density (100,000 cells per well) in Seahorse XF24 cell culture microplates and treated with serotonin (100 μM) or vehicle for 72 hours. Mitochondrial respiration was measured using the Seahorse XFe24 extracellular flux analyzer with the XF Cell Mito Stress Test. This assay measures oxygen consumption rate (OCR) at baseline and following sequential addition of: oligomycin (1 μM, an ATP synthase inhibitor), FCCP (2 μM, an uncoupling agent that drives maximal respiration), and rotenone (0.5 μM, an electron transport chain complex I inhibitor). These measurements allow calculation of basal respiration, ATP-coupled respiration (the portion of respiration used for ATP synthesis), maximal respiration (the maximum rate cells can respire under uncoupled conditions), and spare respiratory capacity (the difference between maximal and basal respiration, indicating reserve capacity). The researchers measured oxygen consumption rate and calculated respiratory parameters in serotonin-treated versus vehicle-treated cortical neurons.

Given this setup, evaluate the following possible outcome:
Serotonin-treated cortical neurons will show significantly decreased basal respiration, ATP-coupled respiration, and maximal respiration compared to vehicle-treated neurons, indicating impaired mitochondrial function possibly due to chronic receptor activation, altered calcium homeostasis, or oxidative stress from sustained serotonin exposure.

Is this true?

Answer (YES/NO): NO